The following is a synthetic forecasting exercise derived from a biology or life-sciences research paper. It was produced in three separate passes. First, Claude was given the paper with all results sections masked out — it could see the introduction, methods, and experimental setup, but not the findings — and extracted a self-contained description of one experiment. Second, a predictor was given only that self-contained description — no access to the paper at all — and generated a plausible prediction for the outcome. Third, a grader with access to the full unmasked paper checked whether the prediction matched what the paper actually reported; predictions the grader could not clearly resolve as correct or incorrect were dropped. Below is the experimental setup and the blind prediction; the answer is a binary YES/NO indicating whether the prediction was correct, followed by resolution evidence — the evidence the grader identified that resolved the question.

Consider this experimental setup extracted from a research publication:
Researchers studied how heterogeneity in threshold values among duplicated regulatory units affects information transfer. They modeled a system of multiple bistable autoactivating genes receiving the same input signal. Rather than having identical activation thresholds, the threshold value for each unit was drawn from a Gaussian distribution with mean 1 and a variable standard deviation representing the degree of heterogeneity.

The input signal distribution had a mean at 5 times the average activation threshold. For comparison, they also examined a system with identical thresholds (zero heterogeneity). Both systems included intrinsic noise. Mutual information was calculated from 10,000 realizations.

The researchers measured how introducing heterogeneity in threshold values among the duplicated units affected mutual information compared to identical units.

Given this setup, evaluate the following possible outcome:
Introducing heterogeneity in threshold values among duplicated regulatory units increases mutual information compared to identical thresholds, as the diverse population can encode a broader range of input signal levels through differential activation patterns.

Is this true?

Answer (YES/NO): YES